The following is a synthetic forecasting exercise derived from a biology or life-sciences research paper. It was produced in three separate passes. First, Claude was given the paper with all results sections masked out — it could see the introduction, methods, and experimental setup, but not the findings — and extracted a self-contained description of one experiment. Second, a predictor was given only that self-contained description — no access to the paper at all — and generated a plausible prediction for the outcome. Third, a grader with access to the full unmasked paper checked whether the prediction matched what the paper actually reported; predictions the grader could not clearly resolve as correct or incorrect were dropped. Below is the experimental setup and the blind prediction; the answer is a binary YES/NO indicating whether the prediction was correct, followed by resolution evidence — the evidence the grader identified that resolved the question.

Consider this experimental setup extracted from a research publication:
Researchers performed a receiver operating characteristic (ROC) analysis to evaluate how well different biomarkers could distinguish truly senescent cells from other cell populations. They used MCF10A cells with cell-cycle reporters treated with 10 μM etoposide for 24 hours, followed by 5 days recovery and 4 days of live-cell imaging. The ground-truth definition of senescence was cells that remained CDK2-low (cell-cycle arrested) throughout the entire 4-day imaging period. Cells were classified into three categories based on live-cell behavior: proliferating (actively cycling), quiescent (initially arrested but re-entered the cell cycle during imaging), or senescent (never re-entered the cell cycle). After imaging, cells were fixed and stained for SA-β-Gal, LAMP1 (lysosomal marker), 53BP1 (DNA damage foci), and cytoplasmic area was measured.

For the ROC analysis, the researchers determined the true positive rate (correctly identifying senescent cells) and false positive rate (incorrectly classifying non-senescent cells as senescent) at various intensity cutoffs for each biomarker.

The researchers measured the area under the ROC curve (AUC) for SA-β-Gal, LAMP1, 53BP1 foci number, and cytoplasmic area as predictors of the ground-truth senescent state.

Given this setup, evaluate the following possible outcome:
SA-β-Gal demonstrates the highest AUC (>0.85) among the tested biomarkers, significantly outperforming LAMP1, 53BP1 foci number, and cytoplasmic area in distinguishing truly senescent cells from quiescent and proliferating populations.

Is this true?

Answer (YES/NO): NO